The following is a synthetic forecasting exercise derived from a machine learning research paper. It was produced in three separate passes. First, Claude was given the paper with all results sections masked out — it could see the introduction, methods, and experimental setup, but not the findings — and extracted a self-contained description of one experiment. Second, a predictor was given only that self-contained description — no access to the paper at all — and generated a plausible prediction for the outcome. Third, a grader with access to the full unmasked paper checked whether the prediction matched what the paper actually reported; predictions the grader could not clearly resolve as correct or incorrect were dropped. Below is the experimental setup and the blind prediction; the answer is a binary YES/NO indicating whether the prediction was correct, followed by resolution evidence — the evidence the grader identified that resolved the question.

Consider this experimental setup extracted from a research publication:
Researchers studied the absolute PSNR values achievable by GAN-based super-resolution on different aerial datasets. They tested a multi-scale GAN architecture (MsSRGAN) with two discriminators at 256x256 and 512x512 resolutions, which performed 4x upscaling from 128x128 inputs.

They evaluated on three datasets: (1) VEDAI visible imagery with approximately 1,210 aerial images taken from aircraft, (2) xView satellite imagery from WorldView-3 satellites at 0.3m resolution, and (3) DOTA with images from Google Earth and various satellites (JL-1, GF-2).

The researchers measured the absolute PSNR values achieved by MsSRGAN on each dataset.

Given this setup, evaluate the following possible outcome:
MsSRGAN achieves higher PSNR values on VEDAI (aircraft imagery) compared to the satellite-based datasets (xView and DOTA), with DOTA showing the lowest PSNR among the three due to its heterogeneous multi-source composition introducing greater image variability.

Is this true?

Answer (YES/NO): NO